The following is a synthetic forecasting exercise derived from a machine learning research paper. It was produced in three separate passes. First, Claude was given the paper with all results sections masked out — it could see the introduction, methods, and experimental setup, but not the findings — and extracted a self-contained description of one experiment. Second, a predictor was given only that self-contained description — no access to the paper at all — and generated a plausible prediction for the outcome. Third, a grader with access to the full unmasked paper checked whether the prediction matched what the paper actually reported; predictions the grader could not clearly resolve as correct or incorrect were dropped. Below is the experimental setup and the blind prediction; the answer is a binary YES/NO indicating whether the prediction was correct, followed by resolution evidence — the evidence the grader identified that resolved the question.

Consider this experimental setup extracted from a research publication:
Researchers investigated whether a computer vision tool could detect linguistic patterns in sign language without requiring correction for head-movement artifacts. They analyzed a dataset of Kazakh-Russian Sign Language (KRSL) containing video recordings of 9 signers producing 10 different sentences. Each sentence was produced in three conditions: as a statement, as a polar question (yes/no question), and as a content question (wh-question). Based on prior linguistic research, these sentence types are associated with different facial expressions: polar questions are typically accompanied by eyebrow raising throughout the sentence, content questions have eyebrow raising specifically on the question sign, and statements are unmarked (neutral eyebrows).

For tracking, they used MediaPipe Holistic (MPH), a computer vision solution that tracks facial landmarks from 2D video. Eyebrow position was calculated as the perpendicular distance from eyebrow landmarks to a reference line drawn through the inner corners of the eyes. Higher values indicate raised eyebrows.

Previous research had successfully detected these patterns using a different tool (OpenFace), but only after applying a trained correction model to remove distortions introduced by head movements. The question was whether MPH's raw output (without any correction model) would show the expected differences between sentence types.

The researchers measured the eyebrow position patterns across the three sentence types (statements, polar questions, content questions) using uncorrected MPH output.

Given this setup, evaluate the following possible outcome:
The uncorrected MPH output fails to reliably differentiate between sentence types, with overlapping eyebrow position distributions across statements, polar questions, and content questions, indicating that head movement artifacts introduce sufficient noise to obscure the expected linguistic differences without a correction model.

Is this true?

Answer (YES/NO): NO